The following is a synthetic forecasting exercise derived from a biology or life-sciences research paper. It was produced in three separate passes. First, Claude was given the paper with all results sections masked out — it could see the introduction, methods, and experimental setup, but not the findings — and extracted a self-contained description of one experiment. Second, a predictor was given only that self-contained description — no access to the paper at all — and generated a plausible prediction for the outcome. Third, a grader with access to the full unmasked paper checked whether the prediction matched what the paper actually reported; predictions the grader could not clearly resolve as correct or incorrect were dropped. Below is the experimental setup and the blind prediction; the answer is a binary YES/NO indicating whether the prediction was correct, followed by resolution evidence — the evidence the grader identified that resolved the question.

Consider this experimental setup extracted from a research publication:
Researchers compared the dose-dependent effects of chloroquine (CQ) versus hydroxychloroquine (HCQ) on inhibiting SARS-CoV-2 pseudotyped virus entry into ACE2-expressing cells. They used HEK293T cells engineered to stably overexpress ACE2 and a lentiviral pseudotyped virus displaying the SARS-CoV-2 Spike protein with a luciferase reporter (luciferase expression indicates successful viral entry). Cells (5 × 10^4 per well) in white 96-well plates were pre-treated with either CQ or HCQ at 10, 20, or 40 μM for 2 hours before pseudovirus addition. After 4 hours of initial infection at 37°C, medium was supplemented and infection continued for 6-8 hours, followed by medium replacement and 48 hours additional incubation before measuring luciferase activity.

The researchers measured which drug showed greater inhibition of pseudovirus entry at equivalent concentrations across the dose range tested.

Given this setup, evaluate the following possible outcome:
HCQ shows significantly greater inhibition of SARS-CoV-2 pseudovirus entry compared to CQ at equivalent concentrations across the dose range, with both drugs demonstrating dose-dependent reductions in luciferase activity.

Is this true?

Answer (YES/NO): NO